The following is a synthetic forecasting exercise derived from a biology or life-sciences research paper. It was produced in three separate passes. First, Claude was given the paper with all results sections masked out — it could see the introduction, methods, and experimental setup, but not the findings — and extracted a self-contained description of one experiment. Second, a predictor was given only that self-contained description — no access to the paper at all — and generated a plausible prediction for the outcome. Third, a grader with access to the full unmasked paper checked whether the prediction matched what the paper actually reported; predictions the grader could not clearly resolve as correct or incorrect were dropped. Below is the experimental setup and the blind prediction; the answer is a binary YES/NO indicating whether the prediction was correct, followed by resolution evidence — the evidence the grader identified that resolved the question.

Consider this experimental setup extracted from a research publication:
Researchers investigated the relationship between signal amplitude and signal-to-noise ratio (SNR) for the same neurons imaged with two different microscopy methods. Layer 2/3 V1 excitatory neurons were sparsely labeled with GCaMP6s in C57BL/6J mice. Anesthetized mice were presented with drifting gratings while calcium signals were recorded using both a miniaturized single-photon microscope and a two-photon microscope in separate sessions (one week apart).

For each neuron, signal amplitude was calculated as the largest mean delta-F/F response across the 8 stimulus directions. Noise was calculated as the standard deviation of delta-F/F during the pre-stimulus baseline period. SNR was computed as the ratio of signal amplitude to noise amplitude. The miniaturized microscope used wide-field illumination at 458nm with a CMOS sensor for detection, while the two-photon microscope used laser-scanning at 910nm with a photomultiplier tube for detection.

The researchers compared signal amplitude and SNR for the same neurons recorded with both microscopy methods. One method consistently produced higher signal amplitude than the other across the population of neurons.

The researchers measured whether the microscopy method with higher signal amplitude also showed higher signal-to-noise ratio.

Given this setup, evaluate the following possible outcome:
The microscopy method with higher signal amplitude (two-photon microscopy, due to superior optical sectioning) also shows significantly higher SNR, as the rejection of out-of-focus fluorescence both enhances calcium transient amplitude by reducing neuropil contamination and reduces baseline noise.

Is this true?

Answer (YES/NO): NO